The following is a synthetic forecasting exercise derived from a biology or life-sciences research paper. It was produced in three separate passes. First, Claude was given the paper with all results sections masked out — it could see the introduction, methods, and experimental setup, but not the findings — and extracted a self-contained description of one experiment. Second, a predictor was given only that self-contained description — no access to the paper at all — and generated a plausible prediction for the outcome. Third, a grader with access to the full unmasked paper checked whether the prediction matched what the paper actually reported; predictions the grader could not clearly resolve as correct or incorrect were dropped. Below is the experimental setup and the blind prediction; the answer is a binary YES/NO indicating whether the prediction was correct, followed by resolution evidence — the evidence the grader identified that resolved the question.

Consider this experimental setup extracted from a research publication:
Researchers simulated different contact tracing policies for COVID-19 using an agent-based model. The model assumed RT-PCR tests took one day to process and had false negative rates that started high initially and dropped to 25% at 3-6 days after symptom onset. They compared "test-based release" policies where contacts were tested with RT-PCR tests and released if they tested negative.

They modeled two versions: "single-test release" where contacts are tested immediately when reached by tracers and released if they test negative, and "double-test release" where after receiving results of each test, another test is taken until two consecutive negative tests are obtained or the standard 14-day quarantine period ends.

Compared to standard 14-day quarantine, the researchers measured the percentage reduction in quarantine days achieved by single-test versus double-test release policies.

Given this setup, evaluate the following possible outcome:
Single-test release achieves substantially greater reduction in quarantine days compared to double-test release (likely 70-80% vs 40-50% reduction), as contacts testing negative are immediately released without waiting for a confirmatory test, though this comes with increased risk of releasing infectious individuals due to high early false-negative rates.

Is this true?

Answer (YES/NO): NO